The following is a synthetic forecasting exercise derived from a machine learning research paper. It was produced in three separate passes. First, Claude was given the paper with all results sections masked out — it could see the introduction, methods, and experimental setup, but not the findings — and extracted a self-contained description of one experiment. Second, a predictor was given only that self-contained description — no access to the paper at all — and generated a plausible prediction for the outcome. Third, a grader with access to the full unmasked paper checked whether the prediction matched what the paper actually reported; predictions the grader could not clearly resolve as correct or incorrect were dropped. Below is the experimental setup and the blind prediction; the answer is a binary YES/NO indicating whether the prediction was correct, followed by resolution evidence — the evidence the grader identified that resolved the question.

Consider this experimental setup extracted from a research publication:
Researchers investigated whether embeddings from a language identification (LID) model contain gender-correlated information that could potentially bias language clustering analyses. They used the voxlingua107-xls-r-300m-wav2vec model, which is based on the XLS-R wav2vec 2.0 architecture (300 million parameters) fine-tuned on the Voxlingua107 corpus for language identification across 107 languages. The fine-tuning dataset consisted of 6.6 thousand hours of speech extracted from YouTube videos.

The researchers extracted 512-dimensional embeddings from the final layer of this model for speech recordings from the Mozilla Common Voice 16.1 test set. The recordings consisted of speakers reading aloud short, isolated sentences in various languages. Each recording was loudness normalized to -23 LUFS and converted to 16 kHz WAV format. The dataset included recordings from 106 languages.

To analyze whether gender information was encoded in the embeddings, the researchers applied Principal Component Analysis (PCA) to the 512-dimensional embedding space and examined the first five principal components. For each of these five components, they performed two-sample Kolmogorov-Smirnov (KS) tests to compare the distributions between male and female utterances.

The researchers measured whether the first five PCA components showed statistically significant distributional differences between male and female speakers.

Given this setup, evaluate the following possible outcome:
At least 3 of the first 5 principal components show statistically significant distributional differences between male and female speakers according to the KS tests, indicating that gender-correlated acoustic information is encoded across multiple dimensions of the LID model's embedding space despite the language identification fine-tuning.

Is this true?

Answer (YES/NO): YES